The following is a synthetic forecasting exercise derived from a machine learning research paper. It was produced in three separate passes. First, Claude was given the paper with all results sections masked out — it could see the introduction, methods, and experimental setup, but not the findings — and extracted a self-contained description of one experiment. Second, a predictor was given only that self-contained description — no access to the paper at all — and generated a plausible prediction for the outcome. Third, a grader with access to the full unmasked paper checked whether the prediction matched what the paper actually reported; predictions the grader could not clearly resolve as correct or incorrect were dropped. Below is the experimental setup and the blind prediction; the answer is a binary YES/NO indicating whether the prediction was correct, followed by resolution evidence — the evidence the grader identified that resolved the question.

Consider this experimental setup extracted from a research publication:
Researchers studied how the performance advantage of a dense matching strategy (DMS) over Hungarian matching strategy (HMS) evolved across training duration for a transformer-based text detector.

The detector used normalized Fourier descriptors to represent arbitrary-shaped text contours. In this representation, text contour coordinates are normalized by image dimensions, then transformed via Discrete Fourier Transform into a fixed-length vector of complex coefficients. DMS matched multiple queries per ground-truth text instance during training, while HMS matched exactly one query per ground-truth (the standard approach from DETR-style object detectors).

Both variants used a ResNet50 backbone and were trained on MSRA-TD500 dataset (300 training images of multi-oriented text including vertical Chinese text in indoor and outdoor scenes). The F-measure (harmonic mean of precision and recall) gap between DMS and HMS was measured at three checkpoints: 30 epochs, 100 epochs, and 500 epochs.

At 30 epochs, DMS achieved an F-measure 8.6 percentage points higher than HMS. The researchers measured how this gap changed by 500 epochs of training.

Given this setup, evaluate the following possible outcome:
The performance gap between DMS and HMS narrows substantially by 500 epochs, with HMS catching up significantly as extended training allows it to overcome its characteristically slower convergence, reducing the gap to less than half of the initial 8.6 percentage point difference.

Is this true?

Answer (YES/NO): YES